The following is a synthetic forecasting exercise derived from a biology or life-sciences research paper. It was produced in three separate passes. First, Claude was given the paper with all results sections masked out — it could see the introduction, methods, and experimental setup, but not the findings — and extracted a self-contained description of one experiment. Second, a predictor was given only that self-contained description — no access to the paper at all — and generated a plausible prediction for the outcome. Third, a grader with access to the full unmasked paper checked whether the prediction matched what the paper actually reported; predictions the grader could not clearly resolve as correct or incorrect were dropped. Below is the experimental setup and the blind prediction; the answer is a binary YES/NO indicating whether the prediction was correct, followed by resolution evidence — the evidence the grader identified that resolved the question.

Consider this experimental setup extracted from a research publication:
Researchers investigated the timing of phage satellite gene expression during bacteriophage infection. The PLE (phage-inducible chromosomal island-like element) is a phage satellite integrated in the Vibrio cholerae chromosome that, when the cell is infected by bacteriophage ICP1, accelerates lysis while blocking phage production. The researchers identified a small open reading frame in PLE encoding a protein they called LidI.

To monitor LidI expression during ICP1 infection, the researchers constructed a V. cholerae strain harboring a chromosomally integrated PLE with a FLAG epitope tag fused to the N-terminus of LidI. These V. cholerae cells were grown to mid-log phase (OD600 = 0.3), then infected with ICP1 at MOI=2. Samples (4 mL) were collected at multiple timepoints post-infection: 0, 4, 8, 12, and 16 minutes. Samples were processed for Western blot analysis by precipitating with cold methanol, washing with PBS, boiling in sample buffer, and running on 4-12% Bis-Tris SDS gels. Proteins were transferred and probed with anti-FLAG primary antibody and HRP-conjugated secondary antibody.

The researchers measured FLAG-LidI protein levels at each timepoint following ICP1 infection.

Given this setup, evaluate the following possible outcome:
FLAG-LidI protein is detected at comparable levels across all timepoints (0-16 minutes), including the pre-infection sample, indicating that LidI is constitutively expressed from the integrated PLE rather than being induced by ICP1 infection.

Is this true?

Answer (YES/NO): NO